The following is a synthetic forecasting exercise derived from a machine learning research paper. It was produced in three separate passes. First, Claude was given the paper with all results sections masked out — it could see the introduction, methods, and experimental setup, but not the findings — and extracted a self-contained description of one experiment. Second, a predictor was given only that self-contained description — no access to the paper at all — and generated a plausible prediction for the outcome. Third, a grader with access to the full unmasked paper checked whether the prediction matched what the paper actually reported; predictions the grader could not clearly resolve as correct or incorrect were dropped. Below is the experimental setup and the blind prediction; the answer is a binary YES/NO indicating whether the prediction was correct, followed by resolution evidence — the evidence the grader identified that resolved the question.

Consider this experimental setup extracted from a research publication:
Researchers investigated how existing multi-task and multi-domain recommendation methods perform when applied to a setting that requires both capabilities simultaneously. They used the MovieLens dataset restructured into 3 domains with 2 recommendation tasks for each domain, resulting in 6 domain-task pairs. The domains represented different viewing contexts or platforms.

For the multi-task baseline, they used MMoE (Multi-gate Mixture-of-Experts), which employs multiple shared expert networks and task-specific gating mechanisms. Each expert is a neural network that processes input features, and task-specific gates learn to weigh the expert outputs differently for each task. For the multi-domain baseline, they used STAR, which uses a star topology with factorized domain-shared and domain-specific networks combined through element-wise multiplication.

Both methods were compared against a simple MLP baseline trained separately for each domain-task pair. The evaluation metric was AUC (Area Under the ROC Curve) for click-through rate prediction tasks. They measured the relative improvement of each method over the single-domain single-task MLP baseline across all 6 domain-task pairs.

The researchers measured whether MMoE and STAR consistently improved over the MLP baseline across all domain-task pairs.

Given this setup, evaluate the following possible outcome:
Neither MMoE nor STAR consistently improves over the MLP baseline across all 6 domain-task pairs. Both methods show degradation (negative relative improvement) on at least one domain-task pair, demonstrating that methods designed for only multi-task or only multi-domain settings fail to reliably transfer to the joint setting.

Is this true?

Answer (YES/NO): YES